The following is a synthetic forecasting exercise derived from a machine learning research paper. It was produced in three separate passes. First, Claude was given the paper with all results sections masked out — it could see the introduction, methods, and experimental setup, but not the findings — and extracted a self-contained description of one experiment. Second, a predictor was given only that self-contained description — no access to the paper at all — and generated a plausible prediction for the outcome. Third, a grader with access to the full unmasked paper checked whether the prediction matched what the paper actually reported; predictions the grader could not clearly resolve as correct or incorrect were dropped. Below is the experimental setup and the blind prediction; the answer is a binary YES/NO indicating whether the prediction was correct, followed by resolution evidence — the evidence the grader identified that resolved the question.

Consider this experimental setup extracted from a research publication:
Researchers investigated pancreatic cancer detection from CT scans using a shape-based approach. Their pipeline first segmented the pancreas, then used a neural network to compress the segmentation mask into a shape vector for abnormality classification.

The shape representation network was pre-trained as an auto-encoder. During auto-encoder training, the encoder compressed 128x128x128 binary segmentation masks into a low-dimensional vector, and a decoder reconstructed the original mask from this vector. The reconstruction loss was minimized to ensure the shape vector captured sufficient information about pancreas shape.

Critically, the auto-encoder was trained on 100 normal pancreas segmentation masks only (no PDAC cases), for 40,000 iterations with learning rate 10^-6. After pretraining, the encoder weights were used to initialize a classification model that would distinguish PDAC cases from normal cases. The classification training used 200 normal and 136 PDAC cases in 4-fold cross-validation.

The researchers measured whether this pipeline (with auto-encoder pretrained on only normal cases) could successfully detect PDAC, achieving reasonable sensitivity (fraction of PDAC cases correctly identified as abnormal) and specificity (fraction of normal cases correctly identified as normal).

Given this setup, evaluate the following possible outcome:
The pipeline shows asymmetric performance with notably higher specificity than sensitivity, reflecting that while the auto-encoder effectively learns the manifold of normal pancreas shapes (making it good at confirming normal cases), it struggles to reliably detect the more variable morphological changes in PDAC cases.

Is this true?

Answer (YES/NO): NO